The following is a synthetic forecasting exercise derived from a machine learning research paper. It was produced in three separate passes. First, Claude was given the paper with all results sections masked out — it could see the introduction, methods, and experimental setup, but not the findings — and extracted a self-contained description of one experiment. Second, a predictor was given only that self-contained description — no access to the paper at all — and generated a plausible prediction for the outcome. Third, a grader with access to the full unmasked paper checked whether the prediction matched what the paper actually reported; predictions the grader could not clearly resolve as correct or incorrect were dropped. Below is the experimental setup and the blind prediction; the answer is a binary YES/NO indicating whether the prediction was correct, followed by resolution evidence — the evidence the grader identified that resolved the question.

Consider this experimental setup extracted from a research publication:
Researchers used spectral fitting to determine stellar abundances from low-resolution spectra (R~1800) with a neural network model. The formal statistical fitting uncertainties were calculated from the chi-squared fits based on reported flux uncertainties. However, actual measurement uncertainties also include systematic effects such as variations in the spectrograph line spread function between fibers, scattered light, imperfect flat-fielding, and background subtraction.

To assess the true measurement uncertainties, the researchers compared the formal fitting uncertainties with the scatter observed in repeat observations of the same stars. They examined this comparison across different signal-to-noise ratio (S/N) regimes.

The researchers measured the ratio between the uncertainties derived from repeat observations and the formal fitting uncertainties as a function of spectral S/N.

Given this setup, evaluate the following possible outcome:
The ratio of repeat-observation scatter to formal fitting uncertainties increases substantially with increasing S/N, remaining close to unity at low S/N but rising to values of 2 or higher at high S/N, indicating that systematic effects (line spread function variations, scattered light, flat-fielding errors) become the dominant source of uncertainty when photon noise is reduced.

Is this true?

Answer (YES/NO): YES